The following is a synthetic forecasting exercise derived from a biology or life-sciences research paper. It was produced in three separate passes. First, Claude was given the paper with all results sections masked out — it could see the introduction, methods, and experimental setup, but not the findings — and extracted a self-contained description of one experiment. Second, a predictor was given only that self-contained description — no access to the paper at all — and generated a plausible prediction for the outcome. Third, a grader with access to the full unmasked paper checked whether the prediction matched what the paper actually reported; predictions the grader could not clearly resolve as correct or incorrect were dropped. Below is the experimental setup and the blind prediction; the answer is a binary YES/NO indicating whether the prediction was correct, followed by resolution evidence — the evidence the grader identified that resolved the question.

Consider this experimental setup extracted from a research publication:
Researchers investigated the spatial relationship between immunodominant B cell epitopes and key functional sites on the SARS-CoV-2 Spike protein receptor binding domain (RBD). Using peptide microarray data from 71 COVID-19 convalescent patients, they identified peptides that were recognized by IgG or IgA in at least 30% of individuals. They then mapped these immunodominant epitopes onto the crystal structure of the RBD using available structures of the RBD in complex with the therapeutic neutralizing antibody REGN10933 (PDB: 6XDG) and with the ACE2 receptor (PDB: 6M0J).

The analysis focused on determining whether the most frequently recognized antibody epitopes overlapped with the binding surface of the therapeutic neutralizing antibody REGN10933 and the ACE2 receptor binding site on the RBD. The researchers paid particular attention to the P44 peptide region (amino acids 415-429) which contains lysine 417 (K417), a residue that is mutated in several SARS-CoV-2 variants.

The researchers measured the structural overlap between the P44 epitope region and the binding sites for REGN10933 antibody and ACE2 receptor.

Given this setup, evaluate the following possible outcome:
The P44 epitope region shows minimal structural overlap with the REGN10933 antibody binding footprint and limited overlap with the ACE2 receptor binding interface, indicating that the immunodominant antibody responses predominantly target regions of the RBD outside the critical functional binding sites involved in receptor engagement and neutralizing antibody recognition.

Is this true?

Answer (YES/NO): NO